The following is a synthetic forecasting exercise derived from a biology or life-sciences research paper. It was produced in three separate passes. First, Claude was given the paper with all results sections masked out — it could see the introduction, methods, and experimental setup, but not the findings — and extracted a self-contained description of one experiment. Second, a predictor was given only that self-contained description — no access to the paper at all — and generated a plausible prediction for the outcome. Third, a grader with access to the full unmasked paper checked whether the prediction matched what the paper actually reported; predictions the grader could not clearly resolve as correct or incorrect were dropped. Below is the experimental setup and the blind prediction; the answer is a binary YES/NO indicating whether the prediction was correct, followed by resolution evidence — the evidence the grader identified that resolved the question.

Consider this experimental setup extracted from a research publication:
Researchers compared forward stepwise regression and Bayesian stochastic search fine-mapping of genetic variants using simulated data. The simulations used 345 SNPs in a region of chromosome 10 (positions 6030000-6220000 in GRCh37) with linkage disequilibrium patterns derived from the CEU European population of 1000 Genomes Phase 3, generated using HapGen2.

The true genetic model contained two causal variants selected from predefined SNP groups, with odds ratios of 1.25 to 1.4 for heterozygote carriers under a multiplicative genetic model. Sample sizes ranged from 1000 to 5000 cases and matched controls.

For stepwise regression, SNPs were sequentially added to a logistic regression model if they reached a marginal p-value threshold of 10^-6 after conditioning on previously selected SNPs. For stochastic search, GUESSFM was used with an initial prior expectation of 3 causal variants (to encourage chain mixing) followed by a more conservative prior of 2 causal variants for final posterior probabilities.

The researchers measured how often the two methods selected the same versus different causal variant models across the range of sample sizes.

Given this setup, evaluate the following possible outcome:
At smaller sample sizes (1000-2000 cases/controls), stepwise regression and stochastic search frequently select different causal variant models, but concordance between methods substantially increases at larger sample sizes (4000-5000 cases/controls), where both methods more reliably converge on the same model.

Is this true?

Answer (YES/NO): NO